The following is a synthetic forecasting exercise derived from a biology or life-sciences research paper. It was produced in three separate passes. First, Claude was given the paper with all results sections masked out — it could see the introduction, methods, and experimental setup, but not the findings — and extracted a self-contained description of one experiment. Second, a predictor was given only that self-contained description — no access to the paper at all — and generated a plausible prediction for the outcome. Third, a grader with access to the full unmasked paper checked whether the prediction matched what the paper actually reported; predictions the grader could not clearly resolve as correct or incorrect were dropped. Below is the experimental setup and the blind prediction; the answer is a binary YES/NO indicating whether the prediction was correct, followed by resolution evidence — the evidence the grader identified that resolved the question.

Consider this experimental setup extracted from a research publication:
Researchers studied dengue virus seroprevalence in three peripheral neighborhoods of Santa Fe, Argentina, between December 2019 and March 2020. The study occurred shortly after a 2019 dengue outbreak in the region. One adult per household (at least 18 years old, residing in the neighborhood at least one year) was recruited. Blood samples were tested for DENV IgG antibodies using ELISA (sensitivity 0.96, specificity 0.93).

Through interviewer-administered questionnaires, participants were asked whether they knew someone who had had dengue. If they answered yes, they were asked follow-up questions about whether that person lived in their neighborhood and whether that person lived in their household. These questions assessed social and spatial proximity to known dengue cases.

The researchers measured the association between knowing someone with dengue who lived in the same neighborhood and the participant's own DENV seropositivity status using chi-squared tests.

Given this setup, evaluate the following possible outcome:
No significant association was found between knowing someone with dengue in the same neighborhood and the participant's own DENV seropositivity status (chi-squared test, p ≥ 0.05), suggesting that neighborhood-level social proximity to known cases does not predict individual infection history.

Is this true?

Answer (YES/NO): YES